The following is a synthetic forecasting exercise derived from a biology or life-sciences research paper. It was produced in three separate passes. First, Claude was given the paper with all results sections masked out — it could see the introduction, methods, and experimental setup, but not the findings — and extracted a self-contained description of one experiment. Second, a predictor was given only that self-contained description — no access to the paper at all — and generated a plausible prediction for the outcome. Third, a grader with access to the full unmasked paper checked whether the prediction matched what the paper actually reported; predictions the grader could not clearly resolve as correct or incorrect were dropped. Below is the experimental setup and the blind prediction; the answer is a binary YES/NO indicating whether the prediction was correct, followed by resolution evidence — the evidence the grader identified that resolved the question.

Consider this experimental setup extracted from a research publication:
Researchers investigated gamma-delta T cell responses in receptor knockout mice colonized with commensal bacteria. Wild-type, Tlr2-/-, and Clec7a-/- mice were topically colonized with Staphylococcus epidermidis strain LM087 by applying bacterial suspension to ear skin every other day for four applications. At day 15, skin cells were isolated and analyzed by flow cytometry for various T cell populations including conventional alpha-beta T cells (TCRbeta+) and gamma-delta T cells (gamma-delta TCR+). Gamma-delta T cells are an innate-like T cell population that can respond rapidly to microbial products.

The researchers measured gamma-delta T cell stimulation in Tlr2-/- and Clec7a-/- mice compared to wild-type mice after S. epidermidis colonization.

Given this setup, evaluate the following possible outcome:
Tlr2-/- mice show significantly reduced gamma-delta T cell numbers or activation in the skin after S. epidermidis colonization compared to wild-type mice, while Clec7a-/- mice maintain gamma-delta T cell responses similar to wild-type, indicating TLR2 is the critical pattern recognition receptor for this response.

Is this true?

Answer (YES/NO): NO